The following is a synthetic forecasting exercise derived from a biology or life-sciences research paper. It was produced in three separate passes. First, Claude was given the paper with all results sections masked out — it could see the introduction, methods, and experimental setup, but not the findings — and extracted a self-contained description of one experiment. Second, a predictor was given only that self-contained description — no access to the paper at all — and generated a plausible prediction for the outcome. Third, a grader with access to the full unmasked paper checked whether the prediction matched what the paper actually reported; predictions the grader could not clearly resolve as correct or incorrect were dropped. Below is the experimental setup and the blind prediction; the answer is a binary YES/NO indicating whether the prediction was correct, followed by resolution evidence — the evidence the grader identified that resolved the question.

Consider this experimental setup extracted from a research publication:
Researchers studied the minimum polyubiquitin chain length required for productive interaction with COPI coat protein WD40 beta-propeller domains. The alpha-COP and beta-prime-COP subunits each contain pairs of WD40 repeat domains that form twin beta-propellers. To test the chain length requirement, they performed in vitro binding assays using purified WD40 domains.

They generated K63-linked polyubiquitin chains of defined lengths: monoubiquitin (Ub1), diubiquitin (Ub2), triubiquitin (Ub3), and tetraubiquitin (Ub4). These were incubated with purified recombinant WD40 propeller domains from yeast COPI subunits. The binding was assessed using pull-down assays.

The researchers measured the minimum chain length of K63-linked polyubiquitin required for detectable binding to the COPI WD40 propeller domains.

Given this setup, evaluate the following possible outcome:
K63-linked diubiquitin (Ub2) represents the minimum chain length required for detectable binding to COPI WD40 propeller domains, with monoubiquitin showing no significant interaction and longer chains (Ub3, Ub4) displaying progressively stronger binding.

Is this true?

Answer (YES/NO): NO